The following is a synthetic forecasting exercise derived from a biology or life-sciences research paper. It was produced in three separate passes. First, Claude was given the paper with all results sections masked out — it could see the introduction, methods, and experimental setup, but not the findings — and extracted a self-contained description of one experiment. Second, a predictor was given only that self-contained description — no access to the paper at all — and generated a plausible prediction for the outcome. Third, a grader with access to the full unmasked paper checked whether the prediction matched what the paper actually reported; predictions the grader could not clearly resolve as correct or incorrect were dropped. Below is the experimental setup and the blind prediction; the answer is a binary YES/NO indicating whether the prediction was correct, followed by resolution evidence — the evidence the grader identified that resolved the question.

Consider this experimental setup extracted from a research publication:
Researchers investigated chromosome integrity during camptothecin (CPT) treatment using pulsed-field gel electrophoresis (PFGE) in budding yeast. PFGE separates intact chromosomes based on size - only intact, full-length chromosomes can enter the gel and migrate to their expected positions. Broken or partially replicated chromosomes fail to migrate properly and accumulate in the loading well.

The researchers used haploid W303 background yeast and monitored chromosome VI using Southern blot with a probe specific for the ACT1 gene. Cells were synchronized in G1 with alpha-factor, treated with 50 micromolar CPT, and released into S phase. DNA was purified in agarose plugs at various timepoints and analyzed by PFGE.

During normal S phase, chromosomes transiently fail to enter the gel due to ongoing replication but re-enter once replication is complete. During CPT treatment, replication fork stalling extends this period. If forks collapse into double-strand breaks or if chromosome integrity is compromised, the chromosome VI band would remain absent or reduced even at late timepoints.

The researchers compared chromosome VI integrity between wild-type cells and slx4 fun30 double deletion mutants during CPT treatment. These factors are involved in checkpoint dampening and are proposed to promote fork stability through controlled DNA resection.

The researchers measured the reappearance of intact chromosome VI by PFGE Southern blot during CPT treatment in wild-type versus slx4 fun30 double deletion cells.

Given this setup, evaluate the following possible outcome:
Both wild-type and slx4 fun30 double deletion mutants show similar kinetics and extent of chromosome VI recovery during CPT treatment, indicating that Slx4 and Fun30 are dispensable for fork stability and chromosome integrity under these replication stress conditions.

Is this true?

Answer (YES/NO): NO